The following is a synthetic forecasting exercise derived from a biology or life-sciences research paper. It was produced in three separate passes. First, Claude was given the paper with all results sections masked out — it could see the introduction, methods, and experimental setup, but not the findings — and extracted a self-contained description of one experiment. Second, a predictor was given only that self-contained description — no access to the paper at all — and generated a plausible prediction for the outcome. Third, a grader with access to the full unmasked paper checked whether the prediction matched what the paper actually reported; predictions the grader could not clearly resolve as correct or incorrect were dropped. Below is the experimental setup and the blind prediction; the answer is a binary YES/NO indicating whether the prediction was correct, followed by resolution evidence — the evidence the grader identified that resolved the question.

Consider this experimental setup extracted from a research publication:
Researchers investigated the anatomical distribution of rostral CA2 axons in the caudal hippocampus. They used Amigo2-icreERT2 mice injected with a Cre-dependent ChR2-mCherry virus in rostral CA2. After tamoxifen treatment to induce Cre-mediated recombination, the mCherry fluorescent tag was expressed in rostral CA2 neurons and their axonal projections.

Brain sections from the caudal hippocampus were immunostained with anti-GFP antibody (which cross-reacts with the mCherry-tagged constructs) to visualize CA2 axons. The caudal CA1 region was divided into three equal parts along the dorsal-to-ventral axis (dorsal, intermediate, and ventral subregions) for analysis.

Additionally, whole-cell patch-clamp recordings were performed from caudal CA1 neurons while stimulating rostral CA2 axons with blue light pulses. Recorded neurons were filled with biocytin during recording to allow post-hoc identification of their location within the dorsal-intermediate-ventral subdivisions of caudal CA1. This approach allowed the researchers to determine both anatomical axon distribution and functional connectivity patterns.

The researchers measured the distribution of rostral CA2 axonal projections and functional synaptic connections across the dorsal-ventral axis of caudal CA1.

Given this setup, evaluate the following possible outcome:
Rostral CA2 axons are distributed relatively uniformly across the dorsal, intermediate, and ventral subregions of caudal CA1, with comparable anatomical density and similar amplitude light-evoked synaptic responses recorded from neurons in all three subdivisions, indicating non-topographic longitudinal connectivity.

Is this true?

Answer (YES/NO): NO